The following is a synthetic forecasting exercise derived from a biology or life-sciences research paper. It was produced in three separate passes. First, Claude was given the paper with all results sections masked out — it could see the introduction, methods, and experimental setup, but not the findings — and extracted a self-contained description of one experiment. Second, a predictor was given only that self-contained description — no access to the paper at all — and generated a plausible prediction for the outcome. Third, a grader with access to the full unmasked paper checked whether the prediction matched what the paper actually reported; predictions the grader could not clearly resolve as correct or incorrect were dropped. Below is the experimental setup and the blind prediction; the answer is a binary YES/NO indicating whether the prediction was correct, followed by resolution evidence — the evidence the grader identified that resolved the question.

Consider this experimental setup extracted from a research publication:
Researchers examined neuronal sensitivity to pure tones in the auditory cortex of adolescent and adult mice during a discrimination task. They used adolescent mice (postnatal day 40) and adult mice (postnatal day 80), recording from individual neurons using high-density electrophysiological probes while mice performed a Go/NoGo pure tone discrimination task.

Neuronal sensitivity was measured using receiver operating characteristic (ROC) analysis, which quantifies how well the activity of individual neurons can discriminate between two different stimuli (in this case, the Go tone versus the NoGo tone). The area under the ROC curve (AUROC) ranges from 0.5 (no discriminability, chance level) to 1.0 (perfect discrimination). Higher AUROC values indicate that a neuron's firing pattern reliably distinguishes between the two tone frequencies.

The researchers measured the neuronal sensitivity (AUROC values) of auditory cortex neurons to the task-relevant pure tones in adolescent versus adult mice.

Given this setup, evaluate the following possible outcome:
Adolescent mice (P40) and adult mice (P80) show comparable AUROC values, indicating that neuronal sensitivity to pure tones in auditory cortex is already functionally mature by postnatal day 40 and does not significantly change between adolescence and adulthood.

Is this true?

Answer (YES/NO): NO